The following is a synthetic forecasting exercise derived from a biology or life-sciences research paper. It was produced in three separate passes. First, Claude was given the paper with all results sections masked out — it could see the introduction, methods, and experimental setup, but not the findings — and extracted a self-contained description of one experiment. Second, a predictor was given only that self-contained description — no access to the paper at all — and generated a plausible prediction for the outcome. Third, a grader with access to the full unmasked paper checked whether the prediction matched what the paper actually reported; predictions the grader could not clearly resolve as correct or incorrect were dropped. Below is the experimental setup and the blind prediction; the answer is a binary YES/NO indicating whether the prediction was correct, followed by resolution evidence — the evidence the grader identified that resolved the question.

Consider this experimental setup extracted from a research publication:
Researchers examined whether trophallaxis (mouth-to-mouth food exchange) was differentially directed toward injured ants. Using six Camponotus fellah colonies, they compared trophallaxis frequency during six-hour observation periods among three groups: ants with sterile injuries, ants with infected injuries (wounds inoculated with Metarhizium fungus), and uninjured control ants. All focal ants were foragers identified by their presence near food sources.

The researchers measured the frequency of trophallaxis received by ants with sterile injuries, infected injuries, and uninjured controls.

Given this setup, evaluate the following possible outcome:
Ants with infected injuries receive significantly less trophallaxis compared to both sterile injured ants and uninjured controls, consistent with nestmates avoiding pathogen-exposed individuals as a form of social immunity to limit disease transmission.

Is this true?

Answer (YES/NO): NO